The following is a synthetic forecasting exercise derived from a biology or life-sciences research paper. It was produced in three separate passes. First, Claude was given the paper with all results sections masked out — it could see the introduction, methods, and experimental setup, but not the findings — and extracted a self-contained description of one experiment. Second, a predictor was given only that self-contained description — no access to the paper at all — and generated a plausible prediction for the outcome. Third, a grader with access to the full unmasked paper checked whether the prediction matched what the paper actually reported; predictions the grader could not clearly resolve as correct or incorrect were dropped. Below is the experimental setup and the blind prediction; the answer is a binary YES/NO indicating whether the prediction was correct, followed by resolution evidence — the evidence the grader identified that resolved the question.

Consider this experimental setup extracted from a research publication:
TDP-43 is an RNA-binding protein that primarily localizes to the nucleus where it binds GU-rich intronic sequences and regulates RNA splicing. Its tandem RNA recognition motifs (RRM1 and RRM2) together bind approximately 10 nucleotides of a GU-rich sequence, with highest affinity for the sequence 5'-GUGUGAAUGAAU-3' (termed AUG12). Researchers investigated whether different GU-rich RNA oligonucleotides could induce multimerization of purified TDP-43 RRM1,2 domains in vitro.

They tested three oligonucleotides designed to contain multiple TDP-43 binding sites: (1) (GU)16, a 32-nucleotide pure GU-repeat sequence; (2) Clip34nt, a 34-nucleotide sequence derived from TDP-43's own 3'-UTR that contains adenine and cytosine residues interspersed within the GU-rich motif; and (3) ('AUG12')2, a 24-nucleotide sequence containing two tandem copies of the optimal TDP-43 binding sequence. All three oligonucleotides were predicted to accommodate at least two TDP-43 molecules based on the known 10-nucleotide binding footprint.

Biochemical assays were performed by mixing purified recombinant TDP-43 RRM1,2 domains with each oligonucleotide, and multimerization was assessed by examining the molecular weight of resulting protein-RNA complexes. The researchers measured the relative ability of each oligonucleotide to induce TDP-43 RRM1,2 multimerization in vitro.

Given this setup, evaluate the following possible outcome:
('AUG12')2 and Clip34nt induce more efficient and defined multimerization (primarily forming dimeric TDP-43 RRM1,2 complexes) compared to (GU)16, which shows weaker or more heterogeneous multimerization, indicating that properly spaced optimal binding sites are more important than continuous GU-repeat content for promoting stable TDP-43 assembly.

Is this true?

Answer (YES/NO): NO